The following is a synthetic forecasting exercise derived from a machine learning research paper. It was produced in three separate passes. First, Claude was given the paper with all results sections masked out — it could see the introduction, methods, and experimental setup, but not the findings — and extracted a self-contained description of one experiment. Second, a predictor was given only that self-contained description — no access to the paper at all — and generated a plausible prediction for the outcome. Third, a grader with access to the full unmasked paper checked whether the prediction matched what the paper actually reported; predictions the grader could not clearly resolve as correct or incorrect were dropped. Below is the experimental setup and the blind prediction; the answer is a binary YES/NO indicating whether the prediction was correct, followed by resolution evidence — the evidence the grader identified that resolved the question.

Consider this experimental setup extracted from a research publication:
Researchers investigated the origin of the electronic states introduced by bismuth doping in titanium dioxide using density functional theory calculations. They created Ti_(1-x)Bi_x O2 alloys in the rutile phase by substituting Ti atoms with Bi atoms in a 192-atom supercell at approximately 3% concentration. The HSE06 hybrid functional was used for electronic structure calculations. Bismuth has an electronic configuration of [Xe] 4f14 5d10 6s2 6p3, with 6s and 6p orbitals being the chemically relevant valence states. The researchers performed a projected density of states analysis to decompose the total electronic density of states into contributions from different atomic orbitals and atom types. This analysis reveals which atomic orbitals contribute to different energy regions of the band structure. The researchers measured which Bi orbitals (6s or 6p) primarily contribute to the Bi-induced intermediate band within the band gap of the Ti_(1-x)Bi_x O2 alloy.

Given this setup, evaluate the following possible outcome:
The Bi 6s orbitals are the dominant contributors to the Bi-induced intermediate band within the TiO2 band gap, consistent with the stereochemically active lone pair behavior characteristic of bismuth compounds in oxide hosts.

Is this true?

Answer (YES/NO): YES